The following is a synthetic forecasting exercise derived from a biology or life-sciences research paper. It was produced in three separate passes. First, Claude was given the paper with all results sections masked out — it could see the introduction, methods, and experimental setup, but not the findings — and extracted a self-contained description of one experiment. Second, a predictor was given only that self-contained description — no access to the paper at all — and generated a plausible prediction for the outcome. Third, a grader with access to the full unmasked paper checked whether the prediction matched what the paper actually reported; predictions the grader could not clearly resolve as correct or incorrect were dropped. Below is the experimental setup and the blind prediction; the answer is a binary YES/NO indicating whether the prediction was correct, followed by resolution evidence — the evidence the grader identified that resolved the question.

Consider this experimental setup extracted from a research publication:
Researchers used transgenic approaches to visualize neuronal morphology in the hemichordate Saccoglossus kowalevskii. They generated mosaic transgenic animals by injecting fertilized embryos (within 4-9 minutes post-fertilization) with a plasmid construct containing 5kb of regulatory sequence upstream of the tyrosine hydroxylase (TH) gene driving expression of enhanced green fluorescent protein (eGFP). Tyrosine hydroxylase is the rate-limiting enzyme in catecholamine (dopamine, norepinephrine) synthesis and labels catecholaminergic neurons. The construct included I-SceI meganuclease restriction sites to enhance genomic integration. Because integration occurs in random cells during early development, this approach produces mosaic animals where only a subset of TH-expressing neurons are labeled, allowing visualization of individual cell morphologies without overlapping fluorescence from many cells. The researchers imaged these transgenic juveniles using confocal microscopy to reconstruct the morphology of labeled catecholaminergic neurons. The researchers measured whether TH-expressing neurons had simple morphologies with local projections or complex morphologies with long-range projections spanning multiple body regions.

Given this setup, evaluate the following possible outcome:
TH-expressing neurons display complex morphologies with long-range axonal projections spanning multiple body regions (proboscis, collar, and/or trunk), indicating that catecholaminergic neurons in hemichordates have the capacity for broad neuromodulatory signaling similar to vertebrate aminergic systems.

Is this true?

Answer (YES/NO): YES